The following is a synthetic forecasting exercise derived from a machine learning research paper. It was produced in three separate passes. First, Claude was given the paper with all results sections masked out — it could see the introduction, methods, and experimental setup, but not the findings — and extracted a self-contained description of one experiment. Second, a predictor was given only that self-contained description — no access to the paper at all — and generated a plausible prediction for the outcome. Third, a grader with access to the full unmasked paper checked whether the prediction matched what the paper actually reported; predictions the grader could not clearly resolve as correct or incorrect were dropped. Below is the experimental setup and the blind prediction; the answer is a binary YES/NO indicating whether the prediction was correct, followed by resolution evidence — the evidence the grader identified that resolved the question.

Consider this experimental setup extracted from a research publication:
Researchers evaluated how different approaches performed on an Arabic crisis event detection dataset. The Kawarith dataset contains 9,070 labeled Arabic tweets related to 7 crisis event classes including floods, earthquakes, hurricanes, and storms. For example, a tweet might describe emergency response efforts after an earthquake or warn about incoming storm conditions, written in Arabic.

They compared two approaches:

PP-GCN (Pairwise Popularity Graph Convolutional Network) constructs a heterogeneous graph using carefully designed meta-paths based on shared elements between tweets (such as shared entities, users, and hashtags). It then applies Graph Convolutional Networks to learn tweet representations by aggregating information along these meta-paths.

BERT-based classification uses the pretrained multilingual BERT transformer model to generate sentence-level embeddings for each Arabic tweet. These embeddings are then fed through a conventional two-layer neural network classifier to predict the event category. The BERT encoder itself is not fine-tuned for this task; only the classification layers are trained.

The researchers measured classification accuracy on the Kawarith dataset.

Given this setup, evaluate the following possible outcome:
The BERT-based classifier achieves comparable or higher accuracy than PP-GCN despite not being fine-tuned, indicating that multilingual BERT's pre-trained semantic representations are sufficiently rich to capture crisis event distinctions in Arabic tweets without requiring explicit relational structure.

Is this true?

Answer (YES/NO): YES